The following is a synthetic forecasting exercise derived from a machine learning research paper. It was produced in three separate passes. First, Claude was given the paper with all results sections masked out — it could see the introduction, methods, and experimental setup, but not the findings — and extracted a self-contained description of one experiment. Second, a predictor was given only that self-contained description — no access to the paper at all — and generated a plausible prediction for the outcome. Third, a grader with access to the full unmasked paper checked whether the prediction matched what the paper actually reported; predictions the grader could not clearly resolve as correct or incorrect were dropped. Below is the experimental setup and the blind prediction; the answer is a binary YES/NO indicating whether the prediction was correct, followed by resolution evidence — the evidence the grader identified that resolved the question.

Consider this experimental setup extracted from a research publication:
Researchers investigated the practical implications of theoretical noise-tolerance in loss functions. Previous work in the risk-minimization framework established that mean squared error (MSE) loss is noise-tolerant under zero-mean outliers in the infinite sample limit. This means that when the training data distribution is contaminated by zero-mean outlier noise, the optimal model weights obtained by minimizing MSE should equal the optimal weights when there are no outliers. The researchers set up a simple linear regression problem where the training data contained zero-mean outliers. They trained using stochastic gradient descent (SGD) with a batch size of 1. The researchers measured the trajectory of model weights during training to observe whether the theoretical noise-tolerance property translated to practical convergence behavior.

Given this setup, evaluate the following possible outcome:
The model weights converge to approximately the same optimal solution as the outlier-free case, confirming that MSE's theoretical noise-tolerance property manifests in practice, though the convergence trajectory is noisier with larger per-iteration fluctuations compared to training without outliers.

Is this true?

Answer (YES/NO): NO